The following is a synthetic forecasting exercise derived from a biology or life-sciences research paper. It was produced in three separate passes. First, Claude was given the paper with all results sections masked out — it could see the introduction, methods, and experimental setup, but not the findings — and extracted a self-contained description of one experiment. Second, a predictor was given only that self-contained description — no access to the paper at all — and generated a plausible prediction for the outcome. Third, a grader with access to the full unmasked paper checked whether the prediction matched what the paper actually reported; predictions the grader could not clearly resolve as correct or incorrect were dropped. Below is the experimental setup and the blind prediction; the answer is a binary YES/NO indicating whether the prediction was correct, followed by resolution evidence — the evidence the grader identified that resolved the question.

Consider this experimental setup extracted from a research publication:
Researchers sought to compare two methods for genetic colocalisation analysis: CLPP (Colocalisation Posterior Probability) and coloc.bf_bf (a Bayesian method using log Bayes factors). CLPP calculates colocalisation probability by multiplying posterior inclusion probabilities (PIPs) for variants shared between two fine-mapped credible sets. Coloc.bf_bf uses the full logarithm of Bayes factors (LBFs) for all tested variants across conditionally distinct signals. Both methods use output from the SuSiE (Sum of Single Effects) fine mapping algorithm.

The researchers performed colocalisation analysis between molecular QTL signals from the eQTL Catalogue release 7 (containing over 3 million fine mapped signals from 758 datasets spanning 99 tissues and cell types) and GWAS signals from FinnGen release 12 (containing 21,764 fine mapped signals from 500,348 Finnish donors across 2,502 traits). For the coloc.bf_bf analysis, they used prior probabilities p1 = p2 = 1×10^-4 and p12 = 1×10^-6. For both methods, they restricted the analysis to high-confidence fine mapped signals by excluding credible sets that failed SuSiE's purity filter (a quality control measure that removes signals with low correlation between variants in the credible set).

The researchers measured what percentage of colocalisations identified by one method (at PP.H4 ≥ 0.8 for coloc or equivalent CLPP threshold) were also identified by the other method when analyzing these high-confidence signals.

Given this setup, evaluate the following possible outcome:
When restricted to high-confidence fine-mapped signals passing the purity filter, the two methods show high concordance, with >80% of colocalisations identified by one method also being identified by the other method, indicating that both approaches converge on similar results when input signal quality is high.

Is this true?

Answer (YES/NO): YES